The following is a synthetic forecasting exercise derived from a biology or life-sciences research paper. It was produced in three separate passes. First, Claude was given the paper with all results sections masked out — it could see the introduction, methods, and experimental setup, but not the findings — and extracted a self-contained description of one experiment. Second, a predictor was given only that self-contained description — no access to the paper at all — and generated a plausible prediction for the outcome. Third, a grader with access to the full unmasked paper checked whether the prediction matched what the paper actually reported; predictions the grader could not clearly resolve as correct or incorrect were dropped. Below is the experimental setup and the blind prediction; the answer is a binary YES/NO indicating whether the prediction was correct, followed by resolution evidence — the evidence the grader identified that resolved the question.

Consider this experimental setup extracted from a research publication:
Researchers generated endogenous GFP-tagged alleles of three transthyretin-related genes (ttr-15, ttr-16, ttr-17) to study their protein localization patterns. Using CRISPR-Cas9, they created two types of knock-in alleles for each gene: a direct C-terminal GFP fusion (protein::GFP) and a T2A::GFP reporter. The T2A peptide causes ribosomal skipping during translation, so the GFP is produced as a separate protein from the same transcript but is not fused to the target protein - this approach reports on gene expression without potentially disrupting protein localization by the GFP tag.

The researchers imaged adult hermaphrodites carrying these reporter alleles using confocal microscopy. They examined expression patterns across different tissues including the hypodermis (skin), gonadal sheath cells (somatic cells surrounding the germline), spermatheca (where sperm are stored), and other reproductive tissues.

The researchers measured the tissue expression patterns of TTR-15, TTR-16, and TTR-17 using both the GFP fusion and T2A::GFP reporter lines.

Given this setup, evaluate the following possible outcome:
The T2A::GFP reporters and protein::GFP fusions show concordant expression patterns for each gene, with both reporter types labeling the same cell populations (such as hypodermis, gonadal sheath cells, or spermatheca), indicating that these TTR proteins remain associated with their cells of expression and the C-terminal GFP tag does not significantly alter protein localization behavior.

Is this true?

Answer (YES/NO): NO